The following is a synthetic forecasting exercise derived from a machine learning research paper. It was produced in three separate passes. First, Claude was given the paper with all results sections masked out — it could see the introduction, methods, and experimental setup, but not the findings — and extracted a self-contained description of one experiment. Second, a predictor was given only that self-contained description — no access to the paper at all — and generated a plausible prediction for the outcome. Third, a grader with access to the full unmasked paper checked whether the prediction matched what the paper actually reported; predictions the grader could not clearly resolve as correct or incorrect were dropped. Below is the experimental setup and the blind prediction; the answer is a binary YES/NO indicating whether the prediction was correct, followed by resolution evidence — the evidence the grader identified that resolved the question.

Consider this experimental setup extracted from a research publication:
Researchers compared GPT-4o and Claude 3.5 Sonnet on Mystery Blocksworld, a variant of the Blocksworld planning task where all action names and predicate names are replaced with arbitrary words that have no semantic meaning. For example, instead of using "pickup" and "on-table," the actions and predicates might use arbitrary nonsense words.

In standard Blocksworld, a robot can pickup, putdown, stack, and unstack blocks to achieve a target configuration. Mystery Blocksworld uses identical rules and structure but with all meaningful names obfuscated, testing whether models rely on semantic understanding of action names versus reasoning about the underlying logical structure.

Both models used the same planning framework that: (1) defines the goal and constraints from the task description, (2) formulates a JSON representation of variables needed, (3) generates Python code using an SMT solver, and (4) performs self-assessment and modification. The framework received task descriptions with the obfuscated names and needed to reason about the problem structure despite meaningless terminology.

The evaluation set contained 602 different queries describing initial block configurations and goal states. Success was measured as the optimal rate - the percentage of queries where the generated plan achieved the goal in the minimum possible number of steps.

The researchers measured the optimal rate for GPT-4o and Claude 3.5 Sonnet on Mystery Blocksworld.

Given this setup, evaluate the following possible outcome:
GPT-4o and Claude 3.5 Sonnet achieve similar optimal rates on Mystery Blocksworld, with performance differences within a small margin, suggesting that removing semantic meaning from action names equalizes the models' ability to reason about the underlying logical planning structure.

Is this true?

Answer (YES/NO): NO